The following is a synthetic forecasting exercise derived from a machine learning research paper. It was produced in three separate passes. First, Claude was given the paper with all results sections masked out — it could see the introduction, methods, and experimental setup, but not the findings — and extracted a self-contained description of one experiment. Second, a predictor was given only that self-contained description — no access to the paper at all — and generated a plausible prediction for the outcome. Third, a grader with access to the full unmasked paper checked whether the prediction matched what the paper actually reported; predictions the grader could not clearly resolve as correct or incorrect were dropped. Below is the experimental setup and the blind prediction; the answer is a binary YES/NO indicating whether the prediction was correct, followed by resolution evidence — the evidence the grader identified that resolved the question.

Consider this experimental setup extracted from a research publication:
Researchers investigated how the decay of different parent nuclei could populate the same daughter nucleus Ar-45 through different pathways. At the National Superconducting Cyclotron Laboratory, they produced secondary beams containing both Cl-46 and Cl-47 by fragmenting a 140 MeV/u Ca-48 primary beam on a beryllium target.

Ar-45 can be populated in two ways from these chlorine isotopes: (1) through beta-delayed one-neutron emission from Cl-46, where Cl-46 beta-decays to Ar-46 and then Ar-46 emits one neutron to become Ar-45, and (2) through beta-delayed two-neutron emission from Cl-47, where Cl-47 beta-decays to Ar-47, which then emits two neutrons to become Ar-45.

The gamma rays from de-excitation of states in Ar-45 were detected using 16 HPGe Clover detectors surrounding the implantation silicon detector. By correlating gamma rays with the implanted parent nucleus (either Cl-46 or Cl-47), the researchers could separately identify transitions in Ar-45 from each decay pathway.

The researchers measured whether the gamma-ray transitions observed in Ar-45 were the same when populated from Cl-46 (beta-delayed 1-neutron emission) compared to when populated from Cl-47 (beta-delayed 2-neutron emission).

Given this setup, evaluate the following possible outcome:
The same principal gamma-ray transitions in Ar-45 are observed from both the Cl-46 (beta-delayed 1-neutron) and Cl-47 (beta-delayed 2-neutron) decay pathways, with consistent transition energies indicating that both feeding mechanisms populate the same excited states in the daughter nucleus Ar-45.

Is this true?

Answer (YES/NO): NO